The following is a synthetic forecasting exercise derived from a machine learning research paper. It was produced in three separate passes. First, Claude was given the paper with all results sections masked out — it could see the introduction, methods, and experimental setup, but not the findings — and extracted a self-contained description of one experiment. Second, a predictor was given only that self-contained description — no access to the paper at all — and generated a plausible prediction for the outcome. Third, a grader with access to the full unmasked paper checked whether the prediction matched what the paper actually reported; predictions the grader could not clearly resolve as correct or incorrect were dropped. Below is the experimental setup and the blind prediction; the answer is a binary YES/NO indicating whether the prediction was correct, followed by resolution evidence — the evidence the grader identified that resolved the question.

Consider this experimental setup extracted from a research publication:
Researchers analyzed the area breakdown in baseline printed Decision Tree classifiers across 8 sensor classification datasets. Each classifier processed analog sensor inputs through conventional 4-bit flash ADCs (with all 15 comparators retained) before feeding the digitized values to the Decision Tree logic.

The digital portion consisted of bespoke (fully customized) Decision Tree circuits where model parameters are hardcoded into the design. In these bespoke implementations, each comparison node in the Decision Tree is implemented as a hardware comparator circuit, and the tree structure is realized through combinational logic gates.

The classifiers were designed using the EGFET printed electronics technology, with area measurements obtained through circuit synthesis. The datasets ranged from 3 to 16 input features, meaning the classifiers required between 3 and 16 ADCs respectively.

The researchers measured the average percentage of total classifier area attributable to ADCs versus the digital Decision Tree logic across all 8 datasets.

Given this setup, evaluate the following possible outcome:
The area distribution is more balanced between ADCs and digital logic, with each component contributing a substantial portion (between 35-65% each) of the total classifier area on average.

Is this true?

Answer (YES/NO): YES